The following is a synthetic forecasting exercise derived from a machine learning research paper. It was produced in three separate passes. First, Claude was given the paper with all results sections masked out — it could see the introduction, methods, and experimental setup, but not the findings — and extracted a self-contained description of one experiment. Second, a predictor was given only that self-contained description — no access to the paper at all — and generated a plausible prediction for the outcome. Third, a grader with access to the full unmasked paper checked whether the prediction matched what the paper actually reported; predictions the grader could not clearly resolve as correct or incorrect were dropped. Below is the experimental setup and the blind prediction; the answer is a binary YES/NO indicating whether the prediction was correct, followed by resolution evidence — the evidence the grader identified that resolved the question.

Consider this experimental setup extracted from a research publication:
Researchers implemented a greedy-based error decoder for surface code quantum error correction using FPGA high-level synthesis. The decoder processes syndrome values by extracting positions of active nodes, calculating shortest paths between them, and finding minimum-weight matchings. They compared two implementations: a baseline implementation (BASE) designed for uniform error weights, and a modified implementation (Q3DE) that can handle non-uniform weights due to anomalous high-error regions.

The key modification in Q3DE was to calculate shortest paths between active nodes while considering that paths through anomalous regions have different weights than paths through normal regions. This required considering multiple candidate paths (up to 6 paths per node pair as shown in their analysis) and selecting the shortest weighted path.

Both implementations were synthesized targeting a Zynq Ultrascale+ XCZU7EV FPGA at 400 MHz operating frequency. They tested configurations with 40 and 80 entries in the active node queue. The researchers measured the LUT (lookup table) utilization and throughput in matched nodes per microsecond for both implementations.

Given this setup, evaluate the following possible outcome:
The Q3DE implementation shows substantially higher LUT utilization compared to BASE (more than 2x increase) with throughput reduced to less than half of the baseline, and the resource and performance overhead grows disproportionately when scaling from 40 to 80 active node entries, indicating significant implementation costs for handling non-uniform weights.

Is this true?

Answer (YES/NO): NO